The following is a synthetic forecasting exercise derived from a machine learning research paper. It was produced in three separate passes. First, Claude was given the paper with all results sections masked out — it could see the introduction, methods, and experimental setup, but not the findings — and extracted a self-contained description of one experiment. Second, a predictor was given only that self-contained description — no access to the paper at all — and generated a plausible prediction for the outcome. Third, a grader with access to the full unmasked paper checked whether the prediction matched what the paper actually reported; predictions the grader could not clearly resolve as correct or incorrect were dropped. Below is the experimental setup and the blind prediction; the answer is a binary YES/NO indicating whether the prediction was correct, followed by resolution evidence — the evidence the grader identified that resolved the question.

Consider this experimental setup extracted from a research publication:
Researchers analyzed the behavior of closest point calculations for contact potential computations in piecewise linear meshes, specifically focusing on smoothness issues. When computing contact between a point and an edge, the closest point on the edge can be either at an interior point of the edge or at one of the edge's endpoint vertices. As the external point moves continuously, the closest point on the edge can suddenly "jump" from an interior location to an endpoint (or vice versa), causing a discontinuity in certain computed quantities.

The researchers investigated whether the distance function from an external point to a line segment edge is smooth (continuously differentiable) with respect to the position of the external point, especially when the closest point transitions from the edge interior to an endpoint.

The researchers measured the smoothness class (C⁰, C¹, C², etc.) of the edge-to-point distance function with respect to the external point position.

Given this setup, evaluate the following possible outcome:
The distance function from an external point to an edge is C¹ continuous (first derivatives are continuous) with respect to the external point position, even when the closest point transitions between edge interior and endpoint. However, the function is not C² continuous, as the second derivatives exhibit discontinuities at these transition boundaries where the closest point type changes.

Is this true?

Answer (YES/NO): YES